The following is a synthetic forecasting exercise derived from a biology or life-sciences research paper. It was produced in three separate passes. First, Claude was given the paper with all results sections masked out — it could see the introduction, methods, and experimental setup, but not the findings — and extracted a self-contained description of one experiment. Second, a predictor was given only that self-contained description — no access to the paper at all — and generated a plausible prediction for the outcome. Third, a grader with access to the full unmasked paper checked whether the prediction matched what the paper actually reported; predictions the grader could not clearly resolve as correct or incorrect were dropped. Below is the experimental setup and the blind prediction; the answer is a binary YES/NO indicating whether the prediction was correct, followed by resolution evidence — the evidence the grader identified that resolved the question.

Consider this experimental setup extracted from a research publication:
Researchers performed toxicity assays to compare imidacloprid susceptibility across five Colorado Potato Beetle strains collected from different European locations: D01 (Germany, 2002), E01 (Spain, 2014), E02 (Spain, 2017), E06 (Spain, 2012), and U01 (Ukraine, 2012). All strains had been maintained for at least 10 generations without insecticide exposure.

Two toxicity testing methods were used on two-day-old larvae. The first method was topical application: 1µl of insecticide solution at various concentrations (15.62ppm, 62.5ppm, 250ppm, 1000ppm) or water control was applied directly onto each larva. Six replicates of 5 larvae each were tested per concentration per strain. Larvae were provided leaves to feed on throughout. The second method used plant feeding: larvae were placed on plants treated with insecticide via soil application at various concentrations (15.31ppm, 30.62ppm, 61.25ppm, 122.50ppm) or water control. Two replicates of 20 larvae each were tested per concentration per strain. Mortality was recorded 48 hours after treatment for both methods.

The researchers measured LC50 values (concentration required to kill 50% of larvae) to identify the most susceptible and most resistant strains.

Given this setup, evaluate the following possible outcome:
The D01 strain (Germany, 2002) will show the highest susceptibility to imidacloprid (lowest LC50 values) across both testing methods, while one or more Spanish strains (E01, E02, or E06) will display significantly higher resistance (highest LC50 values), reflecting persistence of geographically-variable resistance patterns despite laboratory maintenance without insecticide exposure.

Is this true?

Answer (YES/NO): YES